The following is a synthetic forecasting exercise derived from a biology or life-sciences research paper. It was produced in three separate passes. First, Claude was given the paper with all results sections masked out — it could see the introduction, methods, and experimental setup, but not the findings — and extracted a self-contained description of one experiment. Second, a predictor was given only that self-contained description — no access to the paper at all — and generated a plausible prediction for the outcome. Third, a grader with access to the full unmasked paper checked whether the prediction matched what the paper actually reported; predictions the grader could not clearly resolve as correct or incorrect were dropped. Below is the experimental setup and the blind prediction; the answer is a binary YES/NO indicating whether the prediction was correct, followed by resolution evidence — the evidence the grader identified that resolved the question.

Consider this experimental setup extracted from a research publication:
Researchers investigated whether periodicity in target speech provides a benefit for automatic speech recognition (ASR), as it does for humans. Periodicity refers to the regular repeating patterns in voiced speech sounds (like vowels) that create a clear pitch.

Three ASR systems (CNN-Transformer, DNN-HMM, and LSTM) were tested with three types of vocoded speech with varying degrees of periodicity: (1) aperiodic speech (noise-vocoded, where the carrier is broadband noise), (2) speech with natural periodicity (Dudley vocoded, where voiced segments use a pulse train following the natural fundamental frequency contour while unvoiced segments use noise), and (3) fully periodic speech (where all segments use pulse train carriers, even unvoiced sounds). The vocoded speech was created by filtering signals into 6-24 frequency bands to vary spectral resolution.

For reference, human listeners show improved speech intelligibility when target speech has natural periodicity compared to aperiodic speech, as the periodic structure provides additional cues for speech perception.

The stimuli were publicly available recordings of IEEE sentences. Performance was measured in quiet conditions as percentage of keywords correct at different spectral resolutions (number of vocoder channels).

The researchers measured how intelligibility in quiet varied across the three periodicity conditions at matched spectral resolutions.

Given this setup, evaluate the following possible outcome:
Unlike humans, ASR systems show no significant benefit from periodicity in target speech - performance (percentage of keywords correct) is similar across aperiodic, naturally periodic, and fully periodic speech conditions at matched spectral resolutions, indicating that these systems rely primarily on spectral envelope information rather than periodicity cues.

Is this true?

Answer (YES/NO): NO